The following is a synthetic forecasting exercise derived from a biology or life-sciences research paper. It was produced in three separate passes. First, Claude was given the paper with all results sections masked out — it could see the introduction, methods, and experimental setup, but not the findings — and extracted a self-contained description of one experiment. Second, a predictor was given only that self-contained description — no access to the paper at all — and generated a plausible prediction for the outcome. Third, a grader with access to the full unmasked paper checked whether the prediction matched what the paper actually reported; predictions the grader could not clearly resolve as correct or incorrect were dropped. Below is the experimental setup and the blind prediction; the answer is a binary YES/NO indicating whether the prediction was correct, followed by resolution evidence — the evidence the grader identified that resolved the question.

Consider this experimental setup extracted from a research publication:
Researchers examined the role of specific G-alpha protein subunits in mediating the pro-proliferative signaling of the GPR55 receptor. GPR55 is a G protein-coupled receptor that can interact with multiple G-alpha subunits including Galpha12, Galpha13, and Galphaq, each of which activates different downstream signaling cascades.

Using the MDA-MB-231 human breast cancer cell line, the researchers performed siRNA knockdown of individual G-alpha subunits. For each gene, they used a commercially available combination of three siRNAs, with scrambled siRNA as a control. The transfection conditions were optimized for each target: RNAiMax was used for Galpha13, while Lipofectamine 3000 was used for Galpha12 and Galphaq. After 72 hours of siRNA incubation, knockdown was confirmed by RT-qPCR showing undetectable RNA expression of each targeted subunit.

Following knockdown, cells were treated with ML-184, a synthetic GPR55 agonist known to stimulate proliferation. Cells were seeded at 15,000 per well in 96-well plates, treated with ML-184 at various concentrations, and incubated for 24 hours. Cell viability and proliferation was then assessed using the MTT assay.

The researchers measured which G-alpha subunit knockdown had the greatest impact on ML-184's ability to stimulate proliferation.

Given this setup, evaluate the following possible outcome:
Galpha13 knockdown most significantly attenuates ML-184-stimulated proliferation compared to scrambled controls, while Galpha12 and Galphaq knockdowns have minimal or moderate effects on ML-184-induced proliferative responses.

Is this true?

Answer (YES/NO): YES